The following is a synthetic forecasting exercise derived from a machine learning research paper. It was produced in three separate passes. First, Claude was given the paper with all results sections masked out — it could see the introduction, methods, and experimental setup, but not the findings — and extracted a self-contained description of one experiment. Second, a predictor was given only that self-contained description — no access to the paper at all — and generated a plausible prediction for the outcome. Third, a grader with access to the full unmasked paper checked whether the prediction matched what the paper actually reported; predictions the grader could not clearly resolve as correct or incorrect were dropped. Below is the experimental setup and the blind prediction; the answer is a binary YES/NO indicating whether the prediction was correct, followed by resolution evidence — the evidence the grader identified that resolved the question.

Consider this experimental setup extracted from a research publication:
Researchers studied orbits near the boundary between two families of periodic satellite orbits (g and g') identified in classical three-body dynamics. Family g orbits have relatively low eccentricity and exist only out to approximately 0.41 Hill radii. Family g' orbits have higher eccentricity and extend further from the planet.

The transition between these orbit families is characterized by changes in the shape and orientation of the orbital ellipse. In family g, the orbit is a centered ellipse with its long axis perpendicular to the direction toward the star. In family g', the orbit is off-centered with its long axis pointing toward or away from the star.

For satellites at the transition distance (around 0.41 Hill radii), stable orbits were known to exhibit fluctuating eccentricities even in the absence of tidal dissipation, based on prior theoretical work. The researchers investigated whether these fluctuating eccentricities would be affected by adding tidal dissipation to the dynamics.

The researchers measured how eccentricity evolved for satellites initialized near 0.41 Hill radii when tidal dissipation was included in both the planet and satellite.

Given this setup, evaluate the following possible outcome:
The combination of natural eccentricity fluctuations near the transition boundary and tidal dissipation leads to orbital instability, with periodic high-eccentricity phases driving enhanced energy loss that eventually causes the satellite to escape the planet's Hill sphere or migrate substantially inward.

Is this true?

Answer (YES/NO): NO